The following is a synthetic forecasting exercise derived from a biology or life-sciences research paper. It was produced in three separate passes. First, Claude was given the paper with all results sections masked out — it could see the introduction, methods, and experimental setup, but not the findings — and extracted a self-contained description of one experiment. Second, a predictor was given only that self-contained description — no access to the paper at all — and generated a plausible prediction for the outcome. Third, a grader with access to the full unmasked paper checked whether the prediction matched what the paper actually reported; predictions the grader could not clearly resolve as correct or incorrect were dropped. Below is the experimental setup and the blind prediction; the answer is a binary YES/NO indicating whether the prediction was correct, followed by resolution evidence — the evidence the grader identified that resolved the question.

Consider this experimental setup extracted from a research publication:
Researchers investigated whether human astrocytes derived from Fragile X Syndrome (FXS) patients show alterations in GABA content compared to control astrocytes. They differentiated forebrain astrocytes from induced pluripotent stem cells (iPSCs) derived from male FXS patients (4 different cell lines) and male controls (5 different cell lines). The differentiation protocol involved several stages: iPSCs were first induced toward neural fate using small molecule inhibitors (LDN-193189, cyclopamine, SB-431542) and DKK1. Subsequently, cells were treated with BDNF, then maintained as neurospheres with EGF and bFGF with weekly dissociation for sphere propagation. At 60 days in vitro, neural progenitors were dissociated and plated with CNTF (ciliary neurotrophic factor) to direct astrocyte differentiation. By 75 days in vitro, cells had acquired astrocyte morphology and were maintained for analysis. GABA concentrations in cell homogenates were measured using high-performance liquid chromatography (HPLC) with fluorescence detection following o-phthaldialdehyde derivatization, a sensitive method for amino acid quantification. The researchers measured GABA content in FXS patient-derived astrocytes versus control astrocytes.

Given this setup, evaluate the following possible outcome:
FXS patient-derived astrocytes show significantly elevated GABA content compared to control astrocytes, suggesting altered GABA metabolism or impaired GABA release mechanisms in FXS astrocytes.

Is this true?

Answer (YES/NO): YES